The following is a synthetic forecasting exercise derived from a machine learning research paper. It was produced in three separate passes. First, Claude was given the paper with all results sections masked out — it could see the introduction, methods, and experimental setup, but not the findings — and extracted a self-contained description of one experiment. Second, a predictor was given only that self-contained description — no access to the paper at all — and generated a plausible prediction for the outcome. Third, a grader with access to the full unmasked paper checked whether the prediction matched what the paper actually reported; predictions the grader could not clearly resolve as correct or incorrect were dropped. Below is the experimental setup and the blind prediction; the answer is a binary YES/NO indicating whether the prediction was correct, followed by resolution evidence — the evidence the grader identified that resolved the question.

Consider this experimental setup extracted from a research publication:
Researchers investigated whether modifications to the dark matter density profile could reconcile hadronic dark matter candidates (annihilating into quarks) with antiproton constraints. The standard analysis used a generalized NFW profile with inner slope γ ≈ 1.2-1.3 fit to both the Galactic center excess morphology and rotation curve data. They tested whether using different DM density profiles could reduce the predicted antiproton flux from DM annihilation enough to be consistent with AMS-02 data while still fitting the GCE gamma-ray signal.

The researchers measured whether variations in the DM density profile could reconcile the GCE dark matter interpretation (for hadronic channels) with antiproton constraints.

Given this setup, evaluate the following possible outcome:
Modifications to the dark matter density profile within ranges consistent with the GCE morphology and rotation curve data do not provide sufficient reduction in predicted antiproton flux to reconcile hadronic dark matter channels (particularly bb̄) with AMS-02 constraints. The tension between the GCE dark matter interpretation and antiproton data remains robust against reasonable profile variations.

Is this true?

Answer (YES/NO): YES